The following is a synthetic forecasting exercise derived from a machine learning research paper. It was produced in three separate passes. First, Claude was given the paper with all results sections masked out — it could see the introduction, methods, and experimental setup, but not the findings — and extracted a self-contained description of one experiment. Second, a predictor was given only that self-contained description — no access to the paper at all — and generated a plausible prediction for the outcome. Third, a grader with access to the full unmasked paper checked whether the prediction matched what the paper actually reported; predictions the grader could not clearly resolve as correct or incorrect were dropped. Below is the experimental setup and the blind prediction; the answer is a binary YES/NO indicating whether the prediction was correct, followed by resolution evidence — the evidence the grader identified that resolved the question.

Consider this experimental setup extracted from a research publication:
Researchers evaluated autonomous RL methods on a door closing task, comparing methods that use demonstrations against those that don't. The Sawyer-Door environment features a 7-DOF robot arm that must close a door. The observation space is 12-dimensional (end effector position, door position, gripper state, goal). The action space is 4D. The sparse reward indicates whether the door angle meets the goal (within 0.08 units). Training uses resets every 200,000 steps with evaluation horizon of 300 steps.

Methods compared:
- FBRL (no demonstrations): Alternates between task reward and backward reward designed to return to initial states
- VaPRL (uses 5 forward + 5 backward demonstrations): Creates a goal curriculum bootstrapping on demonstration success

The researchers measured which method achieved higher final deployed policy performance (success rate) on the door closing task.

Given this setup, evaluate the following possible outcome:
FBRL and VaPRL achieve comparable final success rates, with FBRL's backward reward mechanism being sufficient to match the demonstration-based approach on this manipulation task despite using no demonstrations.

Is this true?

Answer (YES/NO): YES